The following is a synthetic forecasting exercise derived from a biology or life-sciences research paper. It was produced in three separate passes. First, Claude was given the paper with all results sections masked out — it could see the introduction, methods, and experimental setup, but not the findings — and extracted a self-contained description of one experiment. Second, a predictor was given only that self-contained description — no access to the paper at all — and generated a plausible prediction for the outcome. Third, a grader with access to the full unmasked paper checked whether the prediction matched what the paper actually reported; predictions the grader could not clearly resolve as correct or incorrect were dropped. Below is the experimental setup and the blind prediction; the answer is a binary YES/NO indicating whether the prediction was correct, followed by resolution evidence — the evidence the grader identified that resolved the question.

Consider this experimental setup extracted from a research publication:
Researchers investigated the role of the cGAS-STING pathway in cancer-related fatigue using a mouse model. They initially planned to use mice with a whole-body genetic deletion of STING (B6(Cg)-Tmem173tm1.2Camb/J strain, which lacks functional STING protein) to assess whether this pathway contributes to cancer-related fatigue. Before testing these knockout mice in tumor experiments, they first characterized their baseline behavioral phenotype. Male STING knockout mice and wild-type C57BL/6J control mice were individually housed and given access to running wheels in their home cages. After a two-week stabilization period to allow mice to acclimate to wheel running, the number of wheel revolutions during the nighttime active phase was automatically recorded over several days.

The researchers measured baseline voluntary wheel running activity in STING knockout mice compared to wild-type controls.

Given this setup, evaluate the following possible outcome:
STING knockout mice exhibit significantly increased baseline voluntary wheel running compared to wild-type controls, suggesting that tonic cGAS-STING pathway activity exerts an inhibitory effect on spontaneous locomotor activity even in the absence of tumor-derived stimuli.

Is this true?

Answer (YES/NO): NO